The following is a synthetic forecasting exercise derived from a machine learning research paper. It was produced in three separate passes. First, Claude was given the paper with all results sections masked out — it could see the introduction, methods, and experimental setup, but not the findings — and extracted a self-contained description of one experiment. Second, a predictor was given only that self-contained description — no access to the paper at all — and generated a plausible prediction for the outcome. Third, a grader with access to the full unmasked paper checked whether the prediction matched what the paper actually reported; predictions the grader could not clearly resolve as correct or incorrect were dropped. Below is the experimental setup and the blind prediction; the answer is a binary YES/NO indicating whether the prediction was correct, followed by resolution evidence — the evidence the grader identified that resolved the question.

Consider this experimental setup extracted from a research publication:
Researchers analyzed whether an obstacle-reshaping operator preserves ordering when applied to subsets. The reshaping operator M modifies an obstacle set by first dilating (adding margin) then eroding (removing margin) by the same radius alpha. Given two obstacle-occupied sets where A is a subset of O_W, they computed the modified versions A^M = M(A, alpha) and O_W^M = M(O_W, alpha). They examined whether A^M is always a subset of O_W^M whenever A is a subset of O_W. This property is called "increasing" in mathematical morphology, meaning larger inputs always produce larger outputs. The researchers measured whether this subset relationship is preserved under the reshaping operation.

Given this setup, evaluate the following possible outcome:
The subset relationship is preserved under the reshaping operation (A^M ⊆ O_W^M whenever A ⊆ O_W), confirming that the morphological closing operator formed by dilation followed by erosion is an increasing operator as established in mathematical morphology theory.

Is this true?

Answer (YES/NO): YES